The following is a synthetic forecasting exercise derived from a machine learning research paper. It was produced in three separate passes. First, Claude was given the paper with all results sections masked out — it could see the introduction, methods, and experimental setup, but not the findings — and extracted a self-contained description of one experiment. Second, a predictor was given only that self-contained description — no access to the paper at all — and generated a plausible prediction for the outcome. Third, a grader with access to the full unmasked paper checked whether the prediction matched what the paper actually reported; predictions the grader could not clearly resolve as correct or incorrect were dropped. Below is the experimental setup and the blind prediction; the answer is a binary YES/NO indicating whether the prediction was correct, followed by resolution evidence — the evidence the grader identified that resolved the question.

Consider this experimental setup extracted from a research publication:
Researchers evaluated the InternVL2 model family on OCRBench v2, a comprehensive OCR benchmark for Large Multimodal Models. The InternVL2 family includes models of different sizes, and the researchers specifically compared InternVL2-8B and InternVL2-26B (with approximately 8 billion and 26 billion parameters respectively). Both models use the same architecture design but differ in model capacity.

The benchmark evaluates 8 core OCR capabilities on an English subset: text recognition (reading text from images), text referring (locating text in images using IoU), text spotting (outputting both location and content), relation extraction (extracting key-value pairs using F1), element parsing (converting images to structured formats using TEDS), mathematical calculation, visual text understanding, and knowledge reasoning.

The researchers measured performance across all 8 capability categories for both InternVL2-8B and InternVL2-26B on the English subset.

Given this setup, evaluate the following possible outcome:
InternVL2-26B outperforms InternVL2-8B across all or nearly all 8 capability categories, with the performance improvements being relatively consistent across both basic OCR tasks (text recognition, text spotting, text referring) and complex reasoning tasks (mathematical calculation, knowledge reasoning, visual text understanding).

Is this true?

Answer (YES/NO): NO